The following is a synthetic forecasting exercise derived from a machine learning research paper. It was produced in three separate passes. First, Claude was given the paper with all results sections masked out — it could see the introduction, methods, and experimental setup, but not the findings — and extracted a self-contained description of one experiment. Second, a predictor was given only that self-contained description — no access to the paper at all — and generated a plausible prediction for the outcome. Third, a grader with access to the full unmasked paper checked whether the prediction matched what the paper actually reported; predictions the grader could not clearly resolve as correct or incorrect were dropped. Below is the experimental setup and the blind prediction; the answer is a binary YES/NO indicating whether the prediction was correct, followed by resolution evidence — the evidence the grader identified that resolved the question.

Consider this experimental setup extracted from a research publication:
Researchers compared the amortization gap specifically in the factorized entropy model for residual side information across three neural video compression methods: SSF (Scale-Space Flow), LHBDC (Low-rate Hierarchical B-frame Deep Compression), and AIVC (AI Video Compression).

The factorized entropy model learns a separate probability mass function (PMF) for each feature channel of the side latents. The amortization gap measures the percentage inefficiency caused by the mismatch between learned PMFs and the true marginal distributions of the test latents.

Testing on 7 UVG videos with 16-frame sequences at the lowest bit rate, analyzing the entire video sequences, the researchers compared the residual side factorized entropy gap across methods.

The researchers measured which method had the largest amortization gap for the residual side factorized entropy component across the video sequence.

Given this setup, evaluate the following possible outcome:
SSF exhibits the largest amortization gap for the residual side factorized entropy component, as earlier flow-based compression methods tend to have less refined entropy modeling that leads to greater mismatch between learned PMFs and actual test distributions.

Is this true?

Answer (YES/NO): NO